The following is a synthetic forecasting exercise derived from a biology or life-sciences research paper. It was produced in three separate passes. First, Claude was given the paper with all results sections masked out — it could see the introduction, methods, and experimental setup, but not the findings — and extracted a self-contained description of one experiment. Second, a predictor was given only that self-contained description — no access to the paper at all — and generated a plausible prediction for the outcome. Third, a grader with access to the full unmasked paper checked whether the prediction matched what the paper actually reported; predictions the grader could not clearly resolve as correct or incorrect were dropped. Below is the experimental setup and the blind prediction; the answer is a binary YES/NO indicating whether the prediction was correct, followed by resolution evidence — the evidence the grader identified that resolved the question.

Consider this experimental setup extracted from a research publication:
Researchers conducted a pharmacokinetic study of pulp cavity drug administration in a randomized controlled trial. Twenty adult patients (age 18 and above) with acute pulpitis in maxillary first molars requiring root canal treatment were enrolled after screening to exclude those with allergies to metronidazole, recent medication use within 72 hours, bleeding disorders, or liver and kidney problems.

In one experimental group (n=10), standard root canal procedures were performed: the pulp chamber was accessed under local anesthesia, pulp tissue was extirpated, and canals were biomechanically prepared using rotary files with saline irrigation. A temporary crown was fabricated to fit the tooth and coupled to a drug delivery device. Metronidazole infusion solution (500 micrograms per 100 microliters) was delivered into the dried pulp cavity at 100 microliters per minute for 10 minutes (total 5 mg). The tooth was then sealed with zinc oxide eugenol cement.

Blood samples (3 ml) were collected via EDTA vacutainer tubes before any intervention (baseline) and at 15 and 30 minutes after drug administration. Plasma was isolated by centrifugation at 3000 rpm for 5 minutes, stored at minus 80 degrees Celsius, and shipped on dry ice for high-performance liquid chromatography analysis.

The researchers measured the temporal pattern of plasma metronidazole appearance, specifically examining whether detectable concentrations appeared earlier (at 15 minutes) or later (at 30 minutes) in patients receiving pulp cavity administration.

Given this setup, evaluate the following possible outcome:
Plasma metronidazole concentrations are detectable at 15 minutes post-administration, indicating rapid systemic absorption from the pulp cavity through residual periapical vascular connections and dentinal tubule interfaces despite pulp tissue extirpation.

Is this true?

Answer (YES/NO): YES